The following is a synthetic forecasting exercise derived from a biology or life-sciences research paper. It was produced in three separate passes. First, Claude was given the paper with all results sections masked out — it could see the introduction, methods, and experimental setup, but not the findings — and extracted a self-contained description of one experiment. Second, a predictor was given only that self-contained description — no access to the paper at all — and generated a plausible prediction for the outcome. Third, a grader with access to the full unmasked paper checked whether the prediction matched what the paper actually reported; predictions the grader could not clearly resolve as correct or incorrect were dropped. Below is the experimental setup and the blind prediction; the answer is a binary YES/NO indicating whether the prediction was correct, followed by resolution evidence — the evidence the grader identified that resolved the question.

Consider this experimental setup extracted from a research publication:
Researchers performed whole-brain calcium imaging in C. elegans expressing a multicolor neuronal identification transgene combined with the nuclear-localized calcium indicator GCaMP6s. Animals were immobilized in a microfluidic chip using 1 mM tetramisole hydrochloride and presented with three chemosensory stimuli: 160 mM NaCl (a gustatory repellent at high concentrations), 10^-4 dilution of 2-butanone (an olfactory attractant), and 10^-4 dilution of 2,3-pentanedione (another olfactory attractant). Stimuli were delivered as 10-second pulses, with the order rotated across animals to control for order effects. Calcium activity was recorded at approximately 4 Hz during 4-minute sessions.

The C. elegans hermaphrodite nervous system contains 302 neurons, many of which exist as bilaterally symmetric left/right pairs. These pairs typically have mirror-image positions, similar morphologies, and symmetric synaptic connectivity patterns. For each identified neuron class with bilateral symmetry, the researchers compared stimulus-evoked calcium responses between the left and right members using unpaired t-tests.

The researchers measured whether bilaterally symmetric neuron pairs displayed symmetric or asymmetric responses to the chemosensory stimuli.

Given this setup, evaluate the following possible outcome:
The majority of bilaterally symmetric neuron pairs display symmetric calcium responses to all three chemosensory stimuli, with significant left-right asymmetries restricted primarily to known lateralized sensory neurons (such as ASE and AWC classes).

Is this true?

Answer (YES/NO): NO